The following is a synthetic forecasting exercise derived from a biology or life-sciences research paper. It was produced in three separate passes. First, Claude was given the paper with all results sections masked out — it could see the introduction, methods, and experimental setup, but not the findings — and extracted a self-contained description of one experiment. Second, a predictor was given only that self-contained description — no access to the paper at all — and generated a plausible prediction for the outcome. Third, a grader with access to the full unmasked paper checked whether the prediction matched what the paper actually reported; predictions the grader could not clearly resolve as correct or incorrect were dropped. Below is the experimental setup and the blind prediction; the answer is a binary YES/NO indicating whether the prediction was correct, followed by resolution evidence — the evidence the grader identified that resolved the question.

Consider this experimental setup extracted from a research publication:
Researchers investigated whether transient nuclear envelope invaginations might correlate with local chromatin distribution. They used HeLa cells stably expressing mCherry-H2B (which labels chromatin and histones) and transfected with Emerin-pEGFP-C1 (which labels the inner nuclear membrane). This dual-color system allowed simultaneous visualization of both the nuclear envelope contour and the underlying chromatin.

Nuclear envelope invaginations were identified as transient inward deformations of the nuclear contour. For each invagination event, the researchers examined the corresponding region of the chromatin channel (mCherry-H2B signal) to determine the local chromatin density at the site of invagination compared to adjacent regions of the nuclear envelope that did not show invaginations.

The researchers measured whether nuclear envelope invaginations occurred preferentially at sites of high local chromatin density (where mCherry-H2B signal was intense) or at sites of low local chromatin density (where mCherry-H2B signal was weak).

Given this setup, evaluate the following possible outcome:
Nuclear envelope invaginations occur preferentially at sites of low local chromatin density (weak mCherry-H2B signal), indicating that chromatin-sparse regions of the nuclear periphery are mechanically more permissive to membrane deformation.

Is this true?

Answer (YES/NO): NO